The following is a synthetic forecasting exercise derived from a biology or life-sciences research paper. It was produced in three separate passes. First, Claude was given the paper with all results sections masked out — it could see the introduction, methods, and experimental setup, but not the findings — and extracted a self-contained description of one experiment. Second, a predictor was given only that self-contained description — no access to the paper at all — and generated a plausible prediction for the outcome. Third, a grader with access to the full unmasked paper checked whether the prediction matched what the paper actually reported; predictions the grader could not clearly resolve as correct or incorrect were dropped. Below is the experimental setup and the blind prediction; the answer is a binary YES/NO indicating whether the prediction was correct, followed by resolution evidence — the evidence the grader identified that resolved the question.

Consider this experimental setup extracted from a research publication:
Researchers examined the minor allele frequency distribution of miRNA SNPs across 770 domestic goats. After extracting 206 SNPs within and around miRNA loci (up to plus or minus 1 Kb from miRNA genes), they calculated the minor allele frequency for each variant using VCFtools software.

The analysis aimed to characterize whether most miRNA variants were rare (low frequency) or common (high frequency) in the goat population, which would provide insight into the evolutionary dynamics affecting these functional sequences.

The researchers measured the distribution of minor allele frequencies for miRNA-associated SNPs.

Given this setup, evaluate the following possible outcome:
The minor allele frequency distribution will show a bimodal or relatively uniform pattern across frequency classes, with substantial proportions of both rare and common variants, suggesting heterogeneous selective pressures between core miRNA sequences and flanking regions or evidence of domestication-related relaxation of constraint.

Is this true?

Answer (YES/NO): NO